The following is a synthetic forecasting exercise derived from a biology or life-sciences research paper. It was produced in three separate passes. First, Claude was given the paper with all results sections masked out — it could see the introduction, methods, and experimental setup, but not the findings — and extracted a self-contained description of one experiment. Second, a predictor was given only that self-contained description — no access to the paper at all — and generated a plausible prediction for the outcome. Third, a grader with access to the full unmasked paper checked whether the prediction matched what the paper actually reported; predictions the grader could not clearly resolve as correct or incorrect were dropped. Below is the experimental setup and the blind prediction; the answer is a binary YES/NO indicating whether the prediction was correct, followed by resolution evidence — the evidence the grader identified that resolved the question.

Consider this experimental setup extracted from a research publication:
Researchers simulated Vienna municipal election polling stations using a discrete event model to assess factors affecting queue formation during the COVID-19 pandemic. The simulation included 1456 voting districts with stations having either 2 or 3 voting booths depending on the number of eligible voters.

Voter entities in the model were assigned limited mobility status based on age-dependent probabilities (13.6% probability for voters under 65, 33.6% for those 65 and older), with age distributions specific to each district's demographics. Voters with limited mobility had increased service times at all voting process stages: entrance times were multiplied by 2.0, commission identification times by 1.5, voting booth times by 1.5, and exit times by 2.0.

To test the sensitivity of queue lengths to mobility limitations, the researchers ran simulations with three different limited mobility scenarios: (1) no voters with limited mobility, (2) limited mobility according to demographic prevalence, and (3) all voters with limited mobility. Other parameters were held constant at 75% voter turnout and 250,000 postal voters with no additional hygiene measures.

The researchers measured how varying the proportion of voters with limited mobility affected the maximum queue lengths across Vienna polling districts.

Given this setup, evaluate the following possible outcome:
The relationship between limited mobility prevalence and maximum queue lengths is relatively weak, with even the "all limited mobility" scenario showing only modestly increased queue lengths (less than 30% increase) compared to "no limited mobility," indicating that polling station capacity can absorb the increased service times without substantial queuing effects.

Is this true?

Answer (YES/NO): YES